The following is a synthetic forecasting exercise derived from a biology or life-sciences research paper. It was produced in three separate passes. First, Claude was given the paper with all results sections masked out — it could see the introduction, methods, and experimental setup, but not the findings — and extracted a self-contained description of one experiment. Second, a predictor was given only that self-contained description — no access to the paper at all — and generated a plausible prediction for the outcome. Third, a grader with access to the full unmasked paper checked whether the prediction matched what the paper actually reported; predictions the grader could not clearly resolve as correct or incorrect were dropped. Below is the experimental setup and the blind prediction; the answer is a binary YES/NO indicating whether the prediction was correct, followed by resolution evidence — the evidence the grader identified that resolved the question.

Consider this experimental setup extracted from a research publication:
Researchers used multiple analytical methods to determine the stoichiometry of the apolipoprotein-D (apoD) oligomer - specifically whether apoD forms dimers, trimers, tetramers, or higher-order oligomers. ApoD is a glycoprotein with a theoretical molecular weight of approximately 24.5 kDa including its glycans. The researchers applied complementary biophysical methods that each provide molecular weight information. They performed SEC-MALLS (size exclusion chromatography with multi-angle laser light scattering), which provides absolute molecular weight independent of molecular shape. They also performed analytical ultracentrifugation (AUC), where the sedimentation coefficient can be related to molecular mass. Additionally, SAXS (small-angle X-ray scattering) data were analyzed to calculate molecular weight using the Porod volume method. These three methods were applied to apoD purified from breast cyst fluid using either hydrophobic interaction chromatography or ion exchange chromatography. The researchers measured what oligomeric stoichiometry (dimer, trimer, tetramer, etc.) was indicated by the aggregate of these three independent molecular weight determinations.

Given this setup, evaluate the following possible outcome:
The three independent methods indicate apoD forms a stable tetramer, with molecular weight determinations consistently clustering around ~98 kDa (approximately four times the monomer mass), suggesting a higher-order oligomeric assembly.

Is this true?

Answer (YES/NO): YES